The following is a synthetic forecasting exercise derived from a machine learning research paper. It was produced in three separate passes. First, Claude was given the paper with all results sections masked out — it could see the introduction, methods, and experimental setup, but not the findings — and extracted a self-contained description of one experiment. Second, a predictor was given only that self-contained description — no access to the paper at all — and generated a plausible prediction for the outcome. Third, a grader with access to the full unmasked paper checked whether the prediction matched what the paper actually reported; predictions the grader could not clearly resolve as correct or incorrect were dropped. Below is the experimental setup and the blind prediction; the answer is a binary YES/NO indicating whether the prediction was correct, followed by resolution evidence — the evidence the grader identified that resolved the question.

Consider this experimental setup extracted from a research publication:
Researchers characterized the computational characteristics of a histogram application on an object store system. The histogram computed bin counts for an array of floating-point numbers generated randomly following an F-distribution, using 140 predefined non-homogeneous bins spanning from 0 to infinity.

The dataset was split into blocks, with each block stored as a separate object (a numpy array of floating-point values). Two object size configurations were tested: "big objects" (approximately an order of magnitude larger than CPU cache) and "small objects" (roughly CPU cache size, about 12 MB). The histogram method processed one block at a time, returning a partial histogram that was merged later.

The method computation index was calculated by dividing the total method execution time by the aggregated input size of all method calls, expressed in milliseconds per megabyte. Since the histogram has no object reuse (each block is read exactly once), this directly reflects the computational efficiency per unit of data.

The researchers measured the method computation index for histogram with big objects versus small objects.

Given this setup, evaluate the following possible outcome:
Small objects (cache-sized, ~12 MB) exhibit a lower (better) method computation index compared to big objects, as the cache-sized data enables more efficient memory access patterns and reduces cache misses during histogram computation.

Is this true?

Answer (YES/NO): NO